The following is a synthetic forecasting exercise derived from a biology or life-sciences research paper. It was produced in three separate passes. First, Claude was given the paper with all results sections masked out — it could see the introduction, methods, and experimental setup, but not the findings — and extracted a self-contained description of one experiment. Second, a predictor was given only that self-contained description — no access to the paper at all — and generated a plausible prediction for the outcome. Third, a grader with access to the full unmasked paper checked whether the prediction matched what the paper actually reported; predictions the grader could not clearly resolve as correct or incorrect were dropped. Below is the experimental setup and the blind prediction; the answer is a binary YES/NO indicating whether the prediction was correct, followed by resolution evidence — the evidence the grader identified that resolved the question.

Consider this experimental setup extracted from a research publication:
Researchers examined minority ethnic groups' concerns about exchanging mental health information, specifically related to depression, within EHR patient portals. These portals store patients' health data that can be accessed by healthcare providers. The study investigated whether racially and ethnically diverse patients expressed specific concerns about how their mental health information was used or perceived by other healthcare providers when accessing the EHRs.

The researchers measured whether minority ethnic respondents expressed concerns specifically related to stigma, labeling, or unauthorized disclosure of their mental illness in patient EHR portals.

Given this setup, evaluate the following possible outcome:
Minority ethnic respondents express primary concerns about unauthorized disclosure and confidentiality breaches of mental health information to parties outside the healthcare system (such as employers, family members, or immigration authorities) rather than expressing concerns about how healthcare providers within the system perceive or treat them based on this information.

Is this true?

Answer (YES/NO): NO